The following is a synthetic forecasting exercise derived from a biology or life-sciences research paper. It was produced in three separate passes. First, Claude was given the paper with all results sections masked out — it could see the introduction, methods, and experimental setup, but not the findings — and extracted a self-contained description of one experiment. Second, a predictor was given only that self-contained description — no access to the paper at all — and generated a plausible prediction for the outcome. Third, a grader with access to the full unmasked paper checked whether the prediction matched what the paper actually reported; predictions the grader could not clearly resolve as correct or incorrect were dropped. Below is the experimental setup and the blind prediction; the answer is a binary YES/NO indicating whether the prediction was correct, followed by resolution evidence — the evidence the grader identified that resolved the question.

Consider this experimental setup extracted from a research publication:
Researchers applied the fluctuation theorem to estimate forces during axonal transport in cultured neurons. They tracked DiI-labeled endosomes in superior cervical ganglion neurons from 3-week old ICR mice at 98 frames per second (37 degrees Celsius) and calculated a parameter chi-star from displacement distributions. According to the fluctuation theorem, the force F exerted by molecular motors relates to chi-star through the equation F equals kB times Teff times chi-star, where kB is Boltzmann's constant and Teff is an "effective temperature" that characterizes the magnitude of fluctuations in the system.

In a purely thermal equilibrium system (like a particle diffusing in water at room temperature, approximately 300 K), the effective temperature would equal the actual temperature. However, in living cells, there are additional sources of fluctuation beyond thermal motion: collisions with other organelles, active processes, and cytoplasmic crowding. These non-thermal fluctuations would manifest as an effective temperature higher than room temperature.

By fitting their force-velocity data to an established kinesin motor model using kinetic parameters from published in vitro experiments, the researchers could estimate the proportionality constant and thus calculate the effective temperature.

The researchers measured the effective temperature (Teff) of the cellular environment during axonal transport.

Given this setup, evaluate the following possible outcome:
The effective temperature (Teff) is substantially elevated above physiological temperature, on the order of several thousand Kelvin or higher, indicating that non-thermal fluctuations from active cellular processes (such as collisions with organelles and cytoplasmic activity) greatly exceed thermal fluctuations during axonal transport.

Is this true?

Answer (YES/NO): YES